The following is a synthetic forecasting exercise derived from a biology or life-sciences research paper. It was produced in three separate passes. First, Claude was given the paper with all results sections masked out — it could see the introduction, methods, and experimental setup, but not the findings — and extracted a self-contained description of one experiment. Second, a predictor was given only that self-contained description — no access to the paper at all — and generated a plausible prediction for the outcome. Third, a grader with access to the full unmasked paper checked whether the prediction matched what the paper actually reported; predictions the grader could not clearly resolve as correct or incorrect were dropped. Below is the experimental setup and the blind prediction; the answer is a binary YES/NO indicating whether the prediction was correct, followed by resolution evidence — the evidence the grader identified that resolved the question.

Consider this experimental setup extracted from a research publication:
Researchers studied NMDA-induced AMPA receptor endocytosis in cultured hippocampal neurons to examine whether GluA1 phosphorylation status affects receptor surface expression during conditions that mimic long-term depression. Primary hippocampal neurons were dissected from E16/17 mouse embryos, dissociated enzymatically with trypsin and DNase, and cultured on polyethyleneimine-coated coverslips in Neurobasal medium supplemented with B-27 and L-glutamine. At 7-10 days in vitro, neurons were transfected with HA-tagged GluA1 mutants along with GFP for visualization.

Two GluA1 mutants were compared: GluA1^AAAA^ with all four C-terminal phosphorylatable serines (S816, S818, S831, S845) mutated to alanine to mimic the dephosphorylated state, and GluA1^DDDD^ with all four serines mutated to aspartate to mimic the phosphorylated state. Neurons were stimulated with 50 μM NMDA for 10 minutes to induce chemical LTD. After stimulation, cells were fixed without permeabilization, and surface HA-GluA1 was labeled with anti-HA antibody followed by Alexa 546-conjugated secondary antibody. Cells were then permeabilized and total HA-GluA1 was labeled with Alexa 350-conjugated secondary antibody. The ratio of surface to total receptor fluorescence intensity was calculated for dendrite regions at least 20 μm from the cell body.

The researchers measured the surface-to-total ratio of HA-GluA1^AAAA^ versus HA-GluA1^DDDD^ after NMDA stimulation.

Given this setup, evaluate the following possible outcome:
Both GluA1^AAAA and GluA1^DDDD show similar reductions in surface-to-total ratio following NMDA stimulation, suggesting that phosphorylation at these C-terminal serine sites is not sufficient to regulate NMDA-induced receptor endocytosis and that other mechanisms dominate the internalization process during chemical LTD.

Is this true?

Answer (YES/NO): NO